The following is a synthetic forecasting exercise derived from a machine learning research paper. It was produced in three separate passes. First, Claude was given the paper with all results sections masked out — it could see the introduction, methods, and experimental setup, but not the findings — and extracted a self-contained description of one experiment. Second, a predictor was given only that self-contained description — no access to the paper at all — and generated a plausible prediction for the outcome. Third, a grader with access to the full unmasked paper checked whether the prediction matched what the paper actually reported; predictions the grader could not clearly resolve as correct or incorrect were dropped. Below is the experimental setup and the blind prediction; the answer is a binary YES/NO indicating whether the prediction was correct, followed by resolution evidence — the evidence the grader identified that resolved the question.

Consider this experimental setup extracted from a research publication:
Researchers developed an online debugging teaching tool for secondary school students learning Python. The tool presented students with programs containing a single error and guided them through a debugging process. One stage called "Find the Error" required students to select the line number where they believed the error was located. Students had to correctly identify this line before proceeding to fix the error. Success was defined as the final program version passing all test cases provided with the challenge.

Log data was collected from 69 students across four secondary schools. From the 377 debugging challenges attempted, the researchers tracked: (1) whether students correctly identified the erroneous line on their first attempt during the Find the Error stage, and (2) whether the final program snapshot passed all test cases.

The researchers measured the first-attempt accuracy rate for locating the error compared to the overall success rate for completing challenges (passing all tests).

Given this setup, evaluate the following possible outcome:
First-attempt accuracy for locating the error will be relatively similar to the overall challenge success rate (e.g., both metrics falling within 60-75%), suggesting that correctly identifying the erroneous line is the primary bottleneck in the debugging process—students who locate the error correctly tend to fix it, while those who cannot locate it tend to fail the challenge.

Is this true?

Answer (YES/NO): NO